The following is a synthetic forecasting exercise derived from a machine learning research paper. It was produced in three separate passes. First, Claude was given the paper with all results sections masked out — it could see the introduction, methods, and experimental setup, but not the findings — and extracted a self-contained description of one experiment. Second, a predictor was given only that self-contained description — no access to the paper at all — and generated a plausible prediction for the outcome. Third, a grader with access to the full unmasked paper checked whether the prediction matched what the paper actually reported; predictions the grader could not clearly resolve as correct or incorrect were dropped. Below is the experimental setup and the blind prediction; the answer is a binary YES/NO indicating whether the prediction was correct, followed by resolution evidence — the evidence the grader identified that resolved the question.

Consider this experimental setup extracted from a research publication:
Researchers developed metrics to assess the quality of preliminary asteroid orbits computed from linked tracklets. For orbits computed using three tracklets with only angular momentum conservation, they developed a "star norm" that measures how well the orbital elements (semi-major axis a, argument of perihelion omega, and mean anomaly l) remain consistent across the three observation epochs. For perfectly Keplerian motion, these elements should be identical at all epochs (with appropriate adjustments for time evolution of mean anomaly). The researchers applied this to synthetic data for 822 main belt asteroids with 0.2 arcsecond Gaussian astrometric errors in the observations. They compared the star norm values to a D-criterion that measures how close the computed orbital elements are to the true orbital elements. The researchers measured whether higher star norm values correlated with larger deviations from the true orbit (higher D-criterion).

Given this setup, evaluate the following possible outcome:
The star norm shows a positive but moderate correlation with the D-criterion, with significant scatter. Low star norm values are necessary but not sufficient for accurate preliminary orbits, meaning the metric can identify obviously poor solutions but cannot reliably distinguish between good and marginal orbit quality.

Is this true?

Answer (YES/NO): NO